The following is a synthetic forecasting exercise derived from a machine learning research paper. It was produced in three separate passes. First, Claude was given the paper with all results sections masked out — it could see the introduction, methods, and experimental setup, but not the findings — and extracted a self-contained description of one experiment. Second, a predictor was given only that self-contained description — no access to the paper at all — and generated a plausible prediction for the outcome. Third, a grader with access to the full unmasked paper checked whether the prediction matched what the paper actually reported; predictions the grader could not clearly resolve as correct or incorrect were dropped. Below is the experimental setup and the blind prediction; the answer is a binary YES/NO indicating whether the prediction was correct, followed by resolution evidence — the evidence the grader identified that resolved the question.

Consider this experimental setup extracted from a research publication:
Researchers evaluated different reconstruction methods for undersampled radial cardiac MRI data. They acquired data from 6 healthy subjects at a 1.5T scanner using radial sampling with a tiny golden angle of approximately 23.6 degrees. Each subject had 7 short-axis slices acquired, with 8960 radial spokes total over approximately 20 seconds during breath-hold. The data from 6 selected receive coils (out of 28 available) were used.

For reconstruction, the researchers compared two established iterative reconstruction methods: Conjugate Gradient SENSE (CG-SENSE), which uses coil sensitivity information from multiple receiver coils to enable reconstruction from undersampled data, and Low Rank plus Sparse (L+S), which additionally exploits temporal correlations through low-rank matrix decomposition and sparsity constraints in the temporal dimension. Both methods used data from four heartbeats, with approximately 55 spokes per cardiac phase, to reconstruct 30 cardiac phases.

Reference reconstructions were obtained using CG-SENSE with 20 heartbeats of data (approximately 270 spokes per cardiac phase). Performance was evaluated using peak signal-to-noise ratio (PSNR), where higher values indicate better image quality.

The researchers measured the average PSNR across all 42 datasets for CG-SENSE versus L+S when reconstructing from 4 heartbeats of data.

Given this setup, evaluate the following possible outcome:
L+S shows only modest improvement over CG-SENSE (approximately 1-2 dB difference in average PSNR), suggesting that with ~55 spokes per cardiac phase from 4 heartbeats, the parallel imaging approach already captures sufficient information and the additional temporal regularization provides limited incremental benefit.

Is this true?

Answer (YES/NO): NO